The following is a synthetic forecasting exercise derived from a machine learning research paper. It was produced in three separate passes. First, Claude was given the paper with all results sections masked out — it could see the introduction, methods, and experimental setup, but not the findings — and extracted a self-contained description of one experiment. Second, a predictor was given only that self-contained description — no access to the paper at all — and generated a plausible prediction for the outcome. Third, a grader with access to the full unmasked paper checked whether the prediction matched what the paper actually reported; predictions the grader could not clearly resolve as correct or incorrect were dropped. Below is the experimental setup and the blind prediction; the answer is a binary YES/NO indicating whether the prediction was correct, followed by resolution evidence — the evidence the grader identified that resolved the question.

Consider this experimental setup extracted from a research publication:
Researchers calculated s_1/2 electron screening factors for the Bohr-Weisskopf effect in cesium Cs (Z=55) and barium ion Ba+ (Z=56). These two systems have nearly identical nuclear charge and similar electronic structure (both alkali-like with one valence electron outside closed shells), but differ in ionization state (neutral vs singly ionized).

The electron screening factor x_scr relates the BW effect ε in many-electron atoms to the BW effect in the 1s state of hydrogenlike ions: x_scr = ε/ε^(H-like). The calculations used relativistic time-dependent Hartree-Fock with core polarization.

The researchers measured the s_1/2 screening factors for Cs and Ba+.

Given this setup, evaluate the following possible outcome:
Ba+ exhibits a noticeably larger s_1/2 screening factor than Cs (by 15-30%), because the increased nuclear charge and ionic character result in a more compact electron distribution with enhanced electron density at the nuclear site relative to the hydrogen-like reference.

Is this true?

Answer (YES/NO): NO